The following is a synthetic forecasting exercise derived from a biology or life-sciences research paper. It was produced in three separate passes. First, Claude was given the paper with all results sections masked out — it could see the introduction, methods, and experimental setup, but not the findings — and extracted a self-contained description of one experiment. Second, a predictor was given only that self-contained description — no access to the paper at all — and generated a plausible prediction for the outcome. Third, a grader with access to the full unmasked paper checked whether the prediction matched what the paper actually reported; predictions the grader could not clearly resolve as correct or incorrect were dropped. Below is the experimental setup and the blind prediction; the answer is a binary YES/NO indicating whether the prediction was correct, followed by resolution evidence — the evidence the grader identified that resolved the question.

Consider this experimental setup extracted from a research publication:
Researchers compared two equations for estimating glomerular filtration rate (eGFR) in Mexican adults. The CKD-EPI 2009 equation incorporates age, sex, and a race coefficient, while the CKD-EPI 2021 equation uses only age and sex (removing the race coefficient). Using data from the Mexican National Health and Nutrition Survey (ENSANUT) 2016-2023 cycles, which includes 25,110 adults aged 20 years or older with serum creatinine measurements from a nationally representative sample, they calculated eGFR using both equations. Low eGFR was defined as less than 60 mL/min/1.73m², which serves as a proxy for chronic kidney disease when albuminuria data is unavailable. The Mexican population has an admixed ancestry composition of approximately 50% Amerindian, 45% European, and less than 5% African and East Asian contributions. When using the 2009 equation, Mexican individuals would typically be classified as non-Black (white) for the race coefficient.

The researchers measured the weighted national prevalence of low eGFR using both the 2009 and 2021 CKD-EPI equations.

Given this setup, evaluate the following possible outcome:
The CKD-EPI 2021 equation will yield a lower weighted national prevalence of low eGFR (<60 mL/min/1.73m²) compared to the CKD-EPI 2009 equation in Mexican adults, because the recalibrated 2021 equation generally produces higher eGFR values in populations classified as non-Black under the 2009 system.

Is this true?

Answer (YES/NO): YES